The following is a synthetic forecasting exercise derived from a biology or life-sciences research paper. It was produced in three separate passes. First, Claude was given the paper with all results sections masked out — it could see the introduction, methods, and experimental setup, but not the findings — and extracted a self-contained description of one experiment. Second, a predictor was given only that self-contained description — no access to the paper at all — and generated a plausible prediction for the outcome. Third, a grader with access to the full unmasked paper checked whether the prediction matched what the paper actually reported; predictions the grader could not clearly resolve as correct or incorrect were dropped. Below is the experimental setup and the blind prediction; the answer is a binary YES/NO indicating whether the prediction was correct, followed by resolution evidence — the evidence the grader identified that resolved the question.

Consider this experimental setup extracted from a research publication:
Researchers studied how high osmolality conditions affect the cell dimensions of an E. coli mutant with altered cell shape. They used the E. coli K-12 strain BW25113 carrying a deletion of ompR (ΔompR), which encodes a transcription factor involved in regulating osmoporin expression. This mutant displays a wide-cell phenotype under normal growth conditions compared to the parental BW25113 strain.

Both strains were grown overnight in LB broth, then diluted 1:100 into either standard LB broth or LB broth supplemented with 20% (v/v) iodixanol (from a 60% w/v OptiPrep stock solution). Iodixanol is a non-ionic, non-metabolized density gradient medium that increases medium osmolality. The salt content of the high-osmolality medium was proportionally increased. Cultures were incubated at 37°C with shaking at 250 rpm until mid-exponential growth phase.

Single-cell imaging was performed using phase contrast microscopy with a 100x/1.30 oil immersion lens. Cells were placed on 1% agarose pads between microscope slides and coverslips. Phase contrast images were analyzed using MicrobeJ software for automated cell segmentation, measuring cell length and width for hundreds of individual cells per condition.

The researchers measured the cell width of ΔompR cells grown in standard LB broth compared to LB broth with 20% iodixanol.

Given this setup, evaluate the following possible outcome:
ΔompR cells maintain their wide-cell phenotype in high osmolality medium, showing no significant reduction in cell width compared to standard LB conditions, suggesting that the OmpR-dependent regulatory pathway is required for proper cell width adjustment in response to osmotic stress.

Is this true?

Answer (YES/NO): NO